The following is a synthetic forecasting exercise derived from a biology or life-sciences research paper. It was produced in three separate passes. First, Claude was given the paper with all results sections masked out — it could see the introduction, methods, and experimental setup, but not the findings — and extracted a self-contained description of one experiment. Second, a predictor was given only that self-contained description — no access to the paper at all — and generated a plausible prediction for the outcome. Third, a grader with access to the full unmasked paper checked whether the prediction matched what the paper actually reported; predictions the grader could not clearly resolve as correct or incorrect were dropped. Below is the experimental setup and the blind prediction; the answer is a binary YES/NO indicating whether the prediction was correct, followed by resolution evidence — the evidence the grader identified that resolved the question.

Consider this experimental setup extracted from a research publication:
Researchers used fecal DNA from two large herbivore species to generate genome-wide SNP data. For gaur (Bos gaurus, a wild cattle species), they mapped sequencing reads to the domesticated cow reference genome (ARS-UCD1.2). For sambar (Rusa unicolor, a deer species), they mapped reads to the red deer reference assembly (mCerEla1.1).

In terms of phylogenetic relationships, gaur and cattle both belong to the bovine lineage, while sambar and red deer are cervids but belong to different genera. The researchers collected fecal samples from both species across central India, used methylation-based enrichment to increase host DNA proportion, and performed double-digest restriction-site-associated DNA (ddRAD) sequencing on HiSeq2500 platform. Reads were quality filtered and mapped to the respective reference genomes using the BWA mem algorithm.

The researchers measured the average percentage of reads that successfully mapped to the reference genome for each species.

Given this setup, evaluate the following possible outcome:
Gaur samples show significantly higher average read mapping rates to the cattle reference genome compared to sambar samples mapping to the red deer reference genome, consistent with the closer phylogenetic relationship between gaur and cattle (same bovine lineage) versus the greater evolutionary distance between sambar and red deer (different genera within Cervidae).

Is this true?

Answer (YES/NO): NO